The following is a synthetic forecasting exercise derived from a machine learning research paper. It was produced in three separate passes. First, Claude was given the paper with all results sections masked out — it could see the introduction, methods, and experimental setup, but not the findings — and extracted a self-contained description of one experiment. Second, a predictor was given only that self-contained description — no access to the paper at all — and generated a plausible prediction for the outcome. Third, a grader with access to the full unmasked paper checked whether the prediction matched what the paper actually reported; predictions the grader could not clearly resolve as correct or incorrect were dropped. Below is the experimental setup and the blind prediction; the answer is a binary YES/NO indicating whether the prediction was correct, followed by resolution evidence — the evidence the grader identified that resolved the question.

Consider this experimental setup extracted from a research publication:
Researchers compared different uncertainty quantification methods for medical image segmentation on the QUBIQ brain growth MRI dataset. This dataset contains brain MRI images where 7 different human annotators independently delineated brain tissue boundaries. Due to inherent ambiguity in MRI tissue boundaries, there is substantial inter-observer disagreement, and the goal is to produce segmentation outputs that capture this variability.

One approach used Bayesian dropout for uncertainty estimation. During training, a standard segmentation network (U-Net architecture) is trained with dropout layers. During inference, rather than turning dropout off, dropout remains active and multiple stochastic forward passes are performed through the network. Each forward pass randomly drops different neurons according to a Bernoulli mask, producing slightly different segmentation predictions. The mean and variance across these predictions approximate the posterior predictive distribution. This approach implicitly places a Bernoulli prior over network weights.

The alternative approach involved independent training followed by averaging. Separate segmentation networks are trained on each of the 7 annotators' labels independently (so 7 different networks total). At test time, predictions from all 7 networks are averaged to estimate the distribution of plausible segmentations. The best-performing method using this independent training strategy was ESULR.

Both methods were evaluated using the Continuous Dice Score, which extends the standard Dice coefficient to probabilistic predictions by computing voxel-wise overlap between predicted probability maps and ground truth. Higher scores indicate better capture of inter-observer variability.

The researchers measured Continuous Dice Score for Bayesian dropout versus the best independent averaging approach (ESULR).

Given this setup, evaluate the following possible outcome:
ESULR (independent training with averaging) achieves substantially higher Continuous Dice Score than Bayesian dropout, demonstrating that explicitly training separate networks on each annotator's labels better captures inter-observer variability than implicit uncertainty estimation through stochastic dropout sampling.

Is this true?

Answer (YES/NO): NO